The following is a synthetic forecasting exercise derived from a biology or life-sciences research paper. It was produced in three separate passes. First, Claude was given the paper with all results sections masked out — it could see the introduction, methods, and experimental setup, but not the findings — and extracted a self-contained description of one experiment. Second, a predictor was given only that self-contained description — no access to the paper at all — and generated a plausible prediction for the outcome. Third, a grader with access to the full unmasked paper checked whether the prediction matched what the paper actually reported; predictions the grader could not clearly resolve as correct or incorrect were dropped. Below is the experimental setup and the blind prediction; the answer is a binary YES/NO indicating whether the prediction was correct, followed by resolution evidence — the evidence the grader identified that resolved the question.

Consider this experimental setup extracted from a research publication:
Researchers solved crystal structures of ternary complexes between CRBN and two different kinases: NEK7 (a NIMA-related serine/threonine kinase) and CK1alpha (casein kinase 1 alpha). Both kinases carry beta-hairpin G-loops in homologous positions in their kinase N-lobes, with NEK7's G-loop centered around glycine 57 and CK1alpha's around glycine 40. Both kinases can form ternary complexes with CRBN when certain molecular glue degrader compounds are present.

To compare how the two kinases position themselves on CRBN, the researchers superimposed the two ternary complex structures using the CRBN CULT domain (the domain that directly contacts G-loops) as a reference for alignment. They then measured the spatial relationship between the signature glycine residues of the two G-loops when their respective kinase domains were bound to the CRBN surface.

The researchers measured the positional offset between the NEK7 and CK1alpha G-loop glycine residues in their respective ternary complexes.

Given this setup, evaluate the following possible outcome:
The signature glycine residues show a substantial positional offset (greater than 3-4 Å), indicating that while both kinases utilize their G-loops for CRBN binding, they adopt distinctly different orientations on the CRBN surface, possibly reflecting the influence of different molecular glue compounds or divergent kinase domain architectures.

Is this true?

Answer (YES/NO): NO